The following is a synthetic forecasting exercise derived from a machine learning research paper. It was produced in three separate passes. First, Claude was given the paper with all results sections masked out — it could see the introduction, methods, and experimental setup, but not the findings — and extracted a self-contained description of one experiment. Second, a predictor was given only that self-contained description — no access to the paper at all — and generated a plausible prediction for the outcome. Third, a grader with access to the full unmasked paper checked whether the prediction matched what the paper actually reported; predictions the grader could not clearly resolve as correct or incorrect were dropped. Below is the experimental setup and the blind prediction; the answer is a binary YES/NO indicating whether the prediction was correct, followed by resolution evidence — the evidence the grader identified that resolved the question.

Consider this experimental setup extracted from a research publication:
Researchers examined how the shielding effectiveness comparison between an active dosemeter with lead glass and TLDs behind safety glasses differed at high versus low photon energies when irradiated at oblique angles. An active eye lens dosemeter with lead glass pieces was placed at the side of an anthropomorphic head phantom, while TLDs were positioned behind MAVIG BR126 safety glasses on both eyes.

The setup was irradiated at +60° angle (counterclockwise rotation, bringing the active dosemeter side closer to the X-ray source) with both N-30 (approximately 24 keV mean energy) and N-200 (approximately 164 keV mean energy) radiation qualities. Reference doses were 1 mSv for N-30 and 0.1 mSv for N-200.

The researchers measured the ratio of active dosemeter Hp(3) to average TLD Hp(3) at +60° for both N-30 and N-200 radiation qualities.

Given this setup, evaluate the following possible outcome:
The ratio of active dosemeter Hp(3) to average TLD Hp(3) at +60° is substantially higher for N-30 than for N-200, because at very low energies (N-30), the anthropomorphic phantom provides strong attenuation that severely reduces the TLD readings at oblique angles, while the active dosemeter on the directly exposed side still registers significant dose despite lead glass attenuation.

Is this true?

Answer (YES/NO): NO